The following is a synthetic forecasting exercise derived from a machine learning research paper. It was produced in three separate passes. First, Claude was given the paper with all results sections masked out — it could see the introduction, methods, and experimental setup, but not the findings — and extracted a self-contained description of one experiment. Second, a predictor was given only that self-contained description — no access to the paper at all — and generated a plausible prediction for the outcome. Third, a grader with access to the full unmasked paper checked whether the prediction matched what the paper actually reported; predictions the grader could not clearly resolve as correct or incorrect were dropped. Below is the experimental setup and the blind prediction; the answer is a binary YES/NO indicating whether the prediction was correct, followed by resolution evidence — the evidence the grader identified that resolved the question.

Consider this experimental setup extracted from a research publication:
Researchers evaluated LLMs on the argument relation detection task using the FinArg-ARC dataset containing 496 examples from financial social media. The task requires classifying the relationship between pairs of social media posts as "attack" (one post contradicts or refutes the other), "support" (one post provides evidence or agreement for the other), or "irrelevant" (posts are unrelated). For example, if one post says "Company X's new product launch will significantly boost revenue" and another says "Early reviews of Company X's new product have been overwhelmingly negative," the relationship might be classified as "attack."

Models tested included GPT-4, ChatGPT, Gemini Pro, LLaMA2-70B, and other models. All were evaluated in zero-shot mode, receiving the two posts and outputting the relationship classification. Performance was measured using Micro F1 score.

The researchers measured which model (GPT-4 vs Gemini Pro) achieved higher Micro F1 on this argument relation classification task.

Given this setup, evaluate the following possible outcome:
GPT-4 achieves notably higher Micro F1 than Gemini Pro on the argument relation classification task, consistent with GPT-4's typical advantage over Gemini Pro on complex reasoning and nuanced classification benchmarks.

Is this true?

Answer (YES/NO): NO